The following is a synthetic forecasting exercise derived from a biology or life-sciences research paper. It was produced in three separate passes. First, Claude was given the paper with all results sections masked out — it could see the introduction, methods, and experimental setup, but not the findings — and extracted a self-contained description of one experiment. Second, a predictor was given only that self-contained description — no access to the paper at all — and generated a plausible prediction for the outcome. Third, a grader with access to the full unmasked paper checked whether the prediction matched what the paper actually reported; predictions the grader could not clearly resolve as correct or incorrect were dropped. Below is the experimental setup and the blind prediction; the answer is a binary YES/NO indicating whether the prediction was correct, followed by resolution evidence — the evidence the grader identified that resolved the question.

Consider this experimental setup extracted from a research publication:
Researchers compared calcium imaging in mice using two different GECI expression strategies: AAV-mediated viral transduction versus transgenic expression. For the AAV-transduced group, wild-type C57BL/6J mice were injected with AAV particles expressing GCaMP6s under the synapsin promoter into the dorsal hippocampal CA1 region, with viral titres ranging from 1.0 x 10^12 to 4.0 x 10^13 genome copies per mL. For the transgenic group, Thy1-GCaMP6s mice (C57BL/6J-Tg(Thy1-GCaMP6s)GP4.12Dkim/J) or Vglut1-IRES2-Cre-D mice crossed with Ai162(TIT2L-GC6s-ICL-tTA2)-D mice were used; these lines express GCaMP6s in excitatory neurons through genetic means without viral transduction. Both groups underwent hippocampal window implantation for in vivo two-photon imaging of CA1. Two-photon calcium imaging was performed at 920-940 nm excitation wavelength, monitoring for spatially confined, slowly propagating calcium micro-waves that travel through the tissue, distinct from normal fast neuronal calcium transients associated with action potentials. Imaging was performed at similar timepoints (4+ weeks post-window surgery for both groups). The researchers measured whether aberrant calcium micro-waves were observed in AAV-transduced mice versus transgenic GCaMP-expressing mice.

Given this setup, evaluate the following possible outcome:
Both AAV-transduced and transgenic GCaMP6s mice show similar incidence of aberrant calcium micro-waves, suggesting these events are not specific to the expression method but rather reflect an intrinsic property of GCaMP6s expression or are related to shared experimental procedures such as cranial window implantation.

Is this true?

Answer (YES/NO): NO